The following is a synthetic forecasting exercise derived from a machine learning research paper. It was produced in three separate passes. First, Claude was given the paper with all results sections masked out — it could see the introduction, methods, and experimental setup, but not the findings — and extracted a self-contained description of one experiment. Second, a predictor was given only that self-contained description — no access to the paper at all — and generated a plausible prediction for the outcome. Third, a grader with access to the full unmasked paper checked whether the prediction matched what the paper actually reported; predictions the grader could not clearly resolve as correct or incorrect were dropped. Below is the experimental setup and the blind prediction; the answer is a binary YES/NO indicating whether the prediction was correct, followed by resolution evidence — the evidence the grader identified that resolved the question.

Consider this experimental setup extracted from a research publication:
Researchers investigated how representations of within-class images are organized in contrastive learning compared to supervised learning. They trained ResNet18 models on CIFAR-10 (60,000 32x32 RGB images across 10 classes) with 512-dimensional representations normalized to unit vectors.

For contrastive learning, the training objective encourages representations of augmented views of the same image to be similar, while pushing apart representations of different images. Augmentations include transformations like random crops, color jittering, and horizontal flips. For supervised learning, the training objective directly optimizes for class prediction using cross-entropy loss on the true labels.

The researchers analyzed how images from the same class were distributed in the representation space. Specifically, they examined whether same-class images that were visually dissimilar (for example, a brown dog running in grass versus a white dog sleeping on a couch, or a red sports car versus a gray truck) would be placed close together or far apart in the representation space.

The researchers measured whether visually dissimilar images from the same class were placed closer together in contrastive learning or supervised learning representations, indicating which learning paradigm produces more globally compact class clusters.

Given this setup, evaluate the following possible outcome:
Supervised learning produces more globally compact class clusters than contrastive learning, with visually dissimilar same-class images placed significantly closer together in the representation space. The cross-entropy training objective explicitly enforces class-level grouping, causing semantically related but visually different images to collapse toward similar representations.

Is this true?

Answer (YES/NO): YES